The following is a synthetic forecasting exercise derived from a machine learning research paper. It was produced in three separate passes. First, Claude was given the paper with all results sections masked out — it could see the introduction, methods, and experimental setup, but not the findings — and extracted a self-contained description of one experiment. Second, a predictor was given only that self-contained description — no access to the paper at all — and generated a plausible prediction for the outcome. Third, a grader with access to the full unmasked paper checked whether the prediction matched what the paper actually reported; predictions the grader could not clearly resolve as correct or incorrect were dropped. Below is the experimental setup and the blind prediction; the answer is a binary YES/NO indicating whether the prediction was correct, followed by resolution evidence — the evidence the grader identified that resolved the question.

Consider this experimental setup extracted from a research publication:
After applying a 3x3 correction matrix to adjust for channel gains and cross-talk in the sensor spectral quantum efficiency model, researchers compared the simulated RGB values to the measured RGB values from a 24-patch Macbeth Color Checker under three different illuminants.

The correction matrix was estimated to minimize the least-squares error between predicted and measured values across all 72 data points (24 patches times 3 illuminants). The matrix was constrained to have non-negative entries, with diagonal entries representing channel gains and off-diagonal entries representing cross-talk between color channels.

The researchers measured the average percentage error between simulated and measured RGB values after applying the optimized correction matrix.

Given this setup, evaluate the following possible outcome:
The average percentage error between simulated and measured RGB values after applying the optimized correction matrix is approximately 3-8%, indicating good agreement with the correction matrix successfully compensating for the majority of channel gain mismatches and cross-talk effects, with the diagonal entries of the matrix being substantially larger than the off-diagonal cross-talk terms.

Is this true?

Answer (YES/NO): NO